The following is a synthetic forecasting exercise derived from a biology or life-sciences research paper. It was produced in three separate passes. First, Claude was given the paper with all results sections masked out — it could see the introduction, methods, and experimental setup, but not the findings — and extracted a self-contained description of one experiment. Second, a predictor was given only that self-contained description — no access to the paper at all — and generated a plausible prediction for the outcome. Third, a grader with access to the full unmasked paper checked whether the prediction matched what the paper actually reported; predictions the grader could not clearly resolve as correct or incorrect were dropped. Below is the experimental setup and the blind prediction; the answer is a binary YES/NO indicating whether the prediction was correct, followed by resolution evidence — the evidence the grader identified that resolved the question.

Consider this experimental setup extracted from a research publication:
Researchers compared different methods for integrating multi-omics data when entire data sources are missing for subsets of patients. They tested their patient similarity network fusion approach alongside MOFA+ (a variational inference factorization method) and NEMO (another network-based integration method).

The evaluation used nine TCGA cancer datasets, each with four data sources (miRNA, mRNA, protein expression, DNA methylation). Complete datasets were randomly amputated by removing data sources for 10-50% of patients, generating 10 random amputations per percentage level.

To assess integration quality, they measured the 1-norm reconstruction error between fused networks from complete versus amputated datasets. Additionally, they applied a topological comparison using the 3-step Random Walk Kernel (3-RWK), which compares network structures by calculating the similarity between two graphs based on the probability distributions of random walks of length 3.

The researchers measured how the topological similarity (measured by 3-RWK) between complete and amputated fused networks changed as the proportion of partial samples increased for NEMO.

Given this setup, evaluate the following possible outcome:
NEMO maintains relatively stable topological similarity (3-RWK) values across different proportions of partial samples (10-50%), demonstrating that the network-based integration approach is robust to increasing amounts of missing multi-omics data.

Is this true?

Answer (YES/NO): NO